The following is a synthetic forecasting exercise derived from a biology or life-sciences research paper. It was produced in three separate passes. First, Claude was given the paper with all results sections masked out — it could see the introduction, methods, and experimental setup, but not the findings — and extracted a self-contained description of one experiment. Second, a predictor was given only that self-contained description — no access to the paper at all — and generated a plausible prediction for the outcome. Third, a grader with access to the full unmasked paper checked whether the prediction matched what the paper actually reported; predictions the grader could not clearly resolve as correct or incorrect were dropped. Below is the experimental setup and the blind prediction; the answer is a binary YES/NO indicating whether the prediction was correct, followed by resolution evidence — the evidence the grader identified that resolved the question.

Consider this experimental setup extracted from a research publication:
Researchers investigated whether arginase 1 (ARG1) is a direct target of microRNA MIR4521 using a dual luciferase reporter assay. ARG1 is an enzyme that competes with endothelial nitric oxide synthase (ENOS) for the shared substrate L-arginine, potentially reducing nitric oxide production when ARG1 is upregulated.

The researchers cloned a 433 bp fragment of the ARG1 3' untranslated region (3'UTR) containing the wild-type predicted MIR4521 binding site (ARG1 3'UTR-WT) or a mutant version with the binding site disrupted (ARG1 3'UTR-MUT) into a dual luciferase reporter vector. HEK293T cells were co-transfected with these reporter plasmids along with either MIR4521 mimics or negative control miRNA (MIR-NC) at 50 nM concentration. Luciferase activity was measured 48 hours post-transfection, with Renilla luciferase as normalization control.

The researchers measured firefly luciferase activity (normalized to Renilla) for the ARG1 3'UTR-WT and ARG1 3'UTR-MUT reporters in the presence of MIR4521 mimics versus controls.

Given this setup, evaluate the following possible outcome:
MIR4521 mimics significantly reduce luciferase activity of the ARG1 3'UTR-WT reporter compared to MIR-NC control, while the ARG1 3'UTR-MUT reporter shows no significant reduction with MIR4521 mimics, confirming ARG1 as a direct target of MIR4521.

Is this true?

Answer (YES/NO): YES